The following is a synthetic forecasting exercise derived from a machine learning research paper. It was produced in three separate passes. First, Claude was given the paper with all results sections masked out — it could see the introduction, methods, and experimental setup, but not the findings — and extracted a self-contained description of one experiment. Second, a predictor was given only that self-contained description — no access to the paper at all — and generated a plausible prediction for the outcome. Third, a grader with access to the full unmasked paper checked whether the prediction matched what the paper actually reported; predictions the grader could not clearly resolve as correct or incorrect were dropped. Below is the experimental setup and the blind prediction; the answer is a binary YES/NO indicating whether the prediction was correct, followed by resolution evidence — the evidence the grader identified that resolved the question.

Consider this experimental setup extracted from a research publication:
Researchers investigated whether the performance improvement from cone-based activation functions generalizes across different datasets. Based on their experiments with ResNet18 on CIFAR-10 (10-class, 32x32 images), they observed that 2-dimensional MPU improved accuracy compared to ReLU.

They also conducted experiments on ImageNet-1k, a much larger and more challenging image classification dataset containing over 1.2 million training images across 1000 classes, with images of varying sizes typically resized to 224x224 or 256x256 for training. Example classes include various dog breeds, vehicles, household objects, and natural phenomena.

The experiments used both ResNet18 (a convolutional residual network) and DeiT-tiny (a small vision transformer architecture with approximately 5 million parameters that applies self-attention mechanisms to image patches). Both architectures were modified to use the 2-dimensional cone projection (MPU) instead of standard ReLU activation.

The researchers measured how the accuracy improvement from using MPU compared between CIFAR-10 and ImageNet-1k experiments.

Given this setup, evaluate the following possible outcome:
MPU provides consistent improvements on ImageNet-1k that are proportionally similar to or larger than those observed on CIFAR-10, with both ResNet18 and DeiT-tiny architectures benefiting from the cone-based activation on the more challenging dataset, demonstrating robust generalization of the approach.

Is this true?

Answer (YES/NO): NO